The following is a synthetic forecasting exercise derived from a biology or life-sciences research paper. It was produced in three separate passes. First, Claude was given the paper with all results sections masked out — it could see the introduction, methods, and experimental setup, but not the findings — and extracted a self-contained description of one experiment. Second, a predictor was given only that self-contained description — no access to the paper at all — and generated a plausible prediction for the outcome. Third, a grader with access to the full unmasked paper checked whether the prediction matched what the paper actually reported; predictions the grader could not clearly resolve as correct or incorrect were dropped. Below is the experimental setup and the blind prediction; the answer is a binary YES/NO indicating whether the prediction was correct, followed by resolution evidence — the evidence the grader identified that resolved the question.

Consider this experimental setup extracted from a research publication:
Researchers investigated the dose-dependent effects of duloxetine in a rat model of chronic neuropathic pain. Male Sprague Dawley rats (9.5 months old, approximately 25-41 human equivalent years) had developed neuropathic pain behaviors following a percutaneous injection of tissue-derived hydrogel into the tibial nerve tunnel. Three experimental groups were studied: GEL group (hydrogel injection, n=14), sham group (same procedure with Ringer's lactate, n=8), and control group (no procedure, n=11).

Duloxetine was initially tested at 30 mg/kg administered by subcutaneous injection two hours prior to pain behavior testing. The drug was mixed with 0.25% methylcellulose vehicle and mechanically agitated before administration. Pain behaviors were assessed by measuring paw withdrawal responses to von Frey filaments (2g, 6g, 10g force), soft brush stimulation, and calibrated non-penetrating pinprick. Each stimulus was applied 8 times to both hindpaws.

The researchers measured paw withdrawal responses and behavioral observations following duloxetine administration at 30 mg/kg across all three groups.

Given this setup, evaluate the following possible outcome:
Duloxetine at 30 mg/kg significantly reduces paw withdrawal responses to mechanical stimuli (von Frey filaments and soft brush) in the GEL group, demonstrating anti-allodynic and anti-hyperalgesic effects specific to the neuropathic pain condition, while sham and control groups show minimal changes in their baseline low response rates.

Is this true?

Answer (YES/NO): NO